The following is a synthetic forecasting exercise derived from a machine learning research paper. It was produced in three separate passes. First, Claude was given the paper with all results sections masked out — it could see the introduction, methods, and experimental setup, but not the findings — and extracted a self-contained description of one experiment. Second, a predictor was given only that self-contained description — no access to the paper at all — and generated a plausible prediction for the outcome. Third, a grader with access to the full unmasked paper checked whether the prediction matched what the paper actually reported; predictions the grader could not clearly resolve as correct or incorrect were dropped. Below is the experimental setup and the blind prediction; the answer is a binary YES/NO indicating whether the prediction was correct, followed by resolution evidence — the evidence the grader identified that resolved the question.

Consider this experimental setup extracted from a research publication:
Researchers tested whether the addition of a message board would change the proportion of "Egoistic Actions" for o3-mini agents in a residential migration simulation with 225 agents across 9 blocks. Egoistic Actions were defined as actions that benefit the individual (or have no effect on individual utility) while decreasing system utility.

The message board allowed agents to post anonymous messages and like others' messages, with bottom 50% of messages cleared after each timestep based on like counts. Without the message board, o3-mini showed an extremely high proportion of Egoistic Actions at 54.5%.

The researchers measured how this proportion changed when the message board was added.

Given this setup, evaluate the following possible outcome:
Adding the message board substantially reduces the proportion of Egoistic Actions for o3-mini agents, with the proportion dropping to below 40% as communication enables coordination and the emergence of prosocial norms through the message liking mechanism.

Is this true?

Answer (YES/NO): YES